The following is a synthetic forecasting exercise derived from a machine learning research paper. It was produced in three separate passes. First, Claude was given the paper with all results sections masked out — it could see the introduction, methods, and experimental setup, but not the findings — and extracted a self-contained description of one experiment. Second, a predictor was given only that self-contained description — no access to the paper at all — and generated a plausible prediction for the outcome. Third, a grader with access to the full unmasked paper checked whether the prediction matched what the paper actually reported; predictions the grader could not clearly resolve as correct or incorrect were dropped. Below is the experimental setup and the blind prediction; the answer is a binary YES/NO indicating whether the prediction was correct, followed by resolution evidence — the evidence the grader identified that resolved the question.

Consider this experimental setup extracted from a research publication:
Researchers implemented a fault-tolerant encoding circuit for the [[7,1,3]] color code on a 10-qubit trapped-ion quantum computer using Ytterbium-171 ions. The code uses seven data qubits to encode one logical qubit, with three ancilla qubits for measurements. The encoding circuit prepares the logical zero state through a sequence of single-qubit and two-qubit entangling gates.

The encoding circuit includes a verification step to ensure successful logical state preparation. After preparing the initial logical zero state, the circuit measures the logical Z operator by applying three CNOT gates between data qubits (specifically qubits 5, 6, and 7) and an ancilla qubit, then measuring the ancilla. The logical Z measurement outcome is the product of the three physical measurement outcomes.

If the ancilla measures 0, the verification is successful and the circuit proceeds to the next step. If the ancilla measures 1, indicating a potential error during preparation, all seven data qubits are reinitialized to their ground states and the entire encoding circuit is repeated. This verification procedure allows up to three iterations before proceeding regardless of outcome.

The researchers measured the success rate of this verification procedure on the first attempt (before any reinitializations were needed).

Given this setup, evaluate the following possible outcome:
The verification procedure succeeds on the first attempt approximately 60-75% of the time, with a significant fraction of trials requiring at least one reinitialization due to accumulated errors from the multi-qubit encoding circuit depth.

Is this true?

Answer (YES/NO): NO